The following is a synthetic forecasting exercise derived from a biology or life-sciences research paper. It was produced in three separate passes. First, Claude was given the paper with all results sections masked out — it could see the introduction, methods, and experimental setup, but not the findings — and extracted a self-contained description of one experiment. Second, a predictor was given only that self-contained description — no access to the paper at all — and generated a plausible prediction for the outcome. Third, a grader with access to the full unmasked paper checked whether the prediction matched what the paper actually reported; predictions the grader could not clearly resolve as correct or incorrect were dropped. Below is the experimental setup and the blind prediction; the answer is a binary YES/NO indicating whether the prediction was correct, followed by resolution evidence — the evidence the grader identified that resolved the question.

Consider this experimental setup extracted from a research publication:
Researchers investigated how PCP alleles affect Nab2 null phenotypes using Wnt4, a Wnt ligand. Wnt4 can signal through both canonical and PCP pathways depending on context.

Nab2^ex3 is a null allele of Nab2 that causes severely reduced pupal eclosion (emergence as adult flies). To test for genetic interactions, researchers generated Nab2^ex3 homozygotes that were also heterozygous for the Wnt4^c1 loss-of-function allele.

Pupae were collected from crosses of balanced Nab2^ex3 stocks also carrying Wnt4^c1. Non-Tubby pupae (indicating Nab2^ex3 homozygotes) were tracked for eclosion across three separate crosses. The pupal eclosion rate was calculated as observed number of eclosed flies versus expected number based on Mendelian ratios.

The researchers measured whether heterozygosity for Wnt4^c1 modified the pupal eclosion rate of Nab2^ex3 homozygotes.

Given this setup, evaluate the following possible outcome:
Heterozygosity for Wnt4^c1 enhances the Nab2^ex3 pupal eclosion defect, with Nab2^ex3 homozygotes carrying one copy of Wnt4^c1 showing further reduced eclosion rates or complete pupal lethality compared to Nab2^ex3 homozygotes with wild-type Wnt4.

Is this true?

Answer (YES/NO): NO